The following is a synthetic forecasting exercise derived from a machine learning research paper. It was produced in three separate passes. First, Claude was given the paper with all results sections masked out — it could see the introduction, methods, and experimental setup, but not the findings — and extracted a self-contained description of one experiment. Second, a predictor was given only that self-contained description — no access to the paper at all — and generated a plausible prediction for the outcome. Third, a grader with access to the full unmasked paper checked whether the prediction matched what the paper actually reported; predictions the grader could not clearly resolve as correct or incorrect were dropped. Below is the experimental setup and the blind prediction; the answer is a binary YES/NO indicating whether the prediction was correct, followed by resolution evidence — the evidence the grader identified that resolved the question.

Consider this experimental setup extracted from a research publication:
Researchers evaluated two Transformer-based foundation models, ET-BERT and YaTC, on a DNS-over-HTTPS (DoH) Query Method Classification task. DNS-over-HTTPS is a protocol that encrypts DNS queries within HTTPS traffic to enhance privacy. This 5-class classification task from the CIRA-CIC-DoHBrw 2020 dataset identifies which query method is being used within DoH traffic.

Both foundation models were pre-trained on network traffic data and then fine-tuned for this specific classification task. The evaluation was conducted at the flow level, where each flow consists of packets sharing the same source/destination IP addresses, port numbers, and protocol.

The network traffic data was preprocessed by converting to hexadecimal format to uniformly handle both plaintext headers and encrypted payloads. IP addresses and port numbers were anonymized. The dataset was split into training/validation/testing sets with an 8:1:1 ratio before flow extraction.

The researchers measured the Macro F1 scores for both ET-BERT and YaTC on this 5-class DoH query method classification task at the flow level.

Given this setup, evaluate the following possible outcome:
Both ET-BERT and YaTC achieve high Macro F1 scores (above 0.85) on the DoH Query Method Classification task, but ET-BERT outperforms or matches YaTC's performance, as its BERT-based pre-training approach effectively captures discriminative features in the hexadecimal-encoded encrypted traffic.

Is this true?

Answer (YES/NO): NO